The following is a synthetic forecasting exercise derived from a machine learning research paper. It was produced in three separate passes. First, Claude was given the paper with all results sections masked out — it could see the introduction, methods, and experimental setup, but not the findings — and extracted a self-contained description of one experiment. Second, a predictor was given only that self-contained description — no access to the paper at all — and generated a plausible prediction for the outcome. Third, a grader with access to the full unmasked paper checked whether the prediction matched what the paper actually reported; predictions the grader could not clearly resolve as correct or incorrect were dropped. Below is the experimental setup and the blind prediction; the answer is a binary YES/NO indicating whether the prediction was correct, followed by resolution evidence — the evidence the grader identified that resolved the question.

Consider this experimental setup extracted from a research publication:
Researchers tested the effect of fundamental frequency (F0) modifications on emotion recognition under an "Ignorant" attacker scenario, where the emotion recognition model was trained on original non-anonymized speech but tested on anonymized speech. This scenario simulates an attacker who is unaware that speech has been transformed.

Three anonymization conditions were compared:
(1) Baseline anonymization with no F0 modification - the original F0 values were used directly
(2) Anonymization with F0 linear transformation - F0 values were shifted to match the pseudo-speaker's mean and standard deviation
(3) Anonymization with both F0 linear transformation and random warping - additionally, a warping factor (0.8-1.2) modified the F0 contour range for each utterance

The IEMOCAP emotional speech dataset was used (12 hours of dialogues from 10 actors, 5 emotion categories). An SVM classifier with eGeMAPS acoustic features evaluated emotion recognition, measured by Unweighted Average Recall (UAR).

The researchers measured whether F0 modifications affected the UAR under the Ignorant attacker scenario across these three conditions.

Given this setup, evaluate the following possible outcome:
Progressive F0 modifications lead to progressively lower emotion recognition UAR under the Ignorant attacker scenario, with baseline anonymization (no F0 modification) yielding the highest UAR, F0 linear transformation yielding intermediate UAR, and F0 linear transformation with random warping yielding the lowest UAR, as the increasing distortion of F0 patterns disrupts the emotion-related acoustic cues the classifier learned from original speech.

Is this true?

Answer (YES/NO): NO